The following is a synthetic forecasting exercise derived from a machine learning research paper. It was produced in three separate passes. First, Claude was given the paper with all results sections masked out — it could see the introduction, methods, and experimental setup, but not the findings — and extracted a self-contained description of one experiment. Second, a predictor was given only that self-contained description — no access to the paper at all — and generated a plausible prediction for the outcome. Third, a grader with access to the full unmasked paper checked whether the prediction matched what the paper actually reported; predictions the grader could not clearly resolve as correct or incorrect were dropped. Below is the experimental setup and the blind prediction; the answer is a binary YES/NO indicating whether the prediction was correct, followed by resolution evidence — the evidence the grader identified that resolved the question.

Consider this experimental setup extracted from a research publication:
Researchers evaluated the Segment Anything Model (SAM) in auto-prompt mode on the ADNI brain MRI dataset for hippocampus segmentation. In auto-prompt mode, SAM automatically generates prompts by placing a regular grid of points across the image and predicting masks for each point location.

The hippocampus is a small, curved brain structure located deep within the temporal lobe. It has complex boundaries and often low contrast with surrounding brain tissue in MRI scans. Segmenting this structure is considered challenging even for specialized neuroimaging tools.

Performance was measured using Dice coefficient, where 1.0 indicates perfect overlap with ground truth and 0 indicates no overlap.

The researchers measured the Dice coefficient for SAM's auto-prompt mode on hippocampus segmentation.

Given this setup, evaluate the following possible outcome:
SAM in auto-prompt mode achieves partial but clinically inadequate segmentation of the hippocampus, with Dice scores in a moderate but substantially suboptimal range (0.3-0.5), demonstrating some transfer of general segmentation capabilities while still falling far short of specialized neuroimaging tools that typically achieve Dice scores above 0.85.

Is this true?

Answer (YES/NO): NO